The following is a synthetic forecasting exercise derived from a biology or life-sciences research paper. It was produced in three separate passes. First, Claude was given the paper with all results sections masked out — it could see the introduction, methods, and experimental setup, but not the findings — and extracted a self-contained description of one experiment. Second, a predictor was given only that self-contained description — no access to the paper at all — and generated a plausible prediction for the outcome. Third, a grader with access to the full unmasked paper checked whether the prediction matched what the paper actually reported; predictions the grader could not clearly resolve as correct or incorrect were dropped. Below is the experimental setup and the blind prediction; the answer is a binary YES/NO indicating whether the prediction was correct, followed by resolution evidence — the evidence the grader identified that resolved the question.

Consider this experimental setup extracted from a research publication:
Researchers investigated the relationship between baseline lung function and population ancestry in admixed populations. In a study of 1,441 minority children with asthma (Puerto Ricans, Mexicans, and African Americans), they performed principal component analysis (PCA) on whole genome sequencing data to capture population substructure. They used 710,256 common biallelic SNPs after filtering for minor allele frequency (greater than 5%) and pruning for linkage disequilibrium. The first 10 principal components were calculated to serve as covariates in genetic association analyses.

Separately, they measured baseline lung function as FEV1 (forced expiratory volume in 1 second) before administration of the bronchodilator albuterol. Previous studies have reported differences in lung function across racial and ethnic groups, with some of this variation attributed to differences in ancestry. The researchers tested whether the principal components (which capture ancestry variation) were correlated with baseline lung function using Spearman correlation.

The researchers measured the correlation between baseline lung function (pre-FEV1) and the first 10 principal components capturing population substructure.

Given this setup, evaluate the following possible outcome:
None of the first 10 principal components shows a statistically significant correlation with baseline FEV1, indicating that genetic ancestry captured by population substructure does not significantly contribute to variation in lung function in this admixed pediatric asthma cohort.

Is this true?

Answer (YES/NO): NO